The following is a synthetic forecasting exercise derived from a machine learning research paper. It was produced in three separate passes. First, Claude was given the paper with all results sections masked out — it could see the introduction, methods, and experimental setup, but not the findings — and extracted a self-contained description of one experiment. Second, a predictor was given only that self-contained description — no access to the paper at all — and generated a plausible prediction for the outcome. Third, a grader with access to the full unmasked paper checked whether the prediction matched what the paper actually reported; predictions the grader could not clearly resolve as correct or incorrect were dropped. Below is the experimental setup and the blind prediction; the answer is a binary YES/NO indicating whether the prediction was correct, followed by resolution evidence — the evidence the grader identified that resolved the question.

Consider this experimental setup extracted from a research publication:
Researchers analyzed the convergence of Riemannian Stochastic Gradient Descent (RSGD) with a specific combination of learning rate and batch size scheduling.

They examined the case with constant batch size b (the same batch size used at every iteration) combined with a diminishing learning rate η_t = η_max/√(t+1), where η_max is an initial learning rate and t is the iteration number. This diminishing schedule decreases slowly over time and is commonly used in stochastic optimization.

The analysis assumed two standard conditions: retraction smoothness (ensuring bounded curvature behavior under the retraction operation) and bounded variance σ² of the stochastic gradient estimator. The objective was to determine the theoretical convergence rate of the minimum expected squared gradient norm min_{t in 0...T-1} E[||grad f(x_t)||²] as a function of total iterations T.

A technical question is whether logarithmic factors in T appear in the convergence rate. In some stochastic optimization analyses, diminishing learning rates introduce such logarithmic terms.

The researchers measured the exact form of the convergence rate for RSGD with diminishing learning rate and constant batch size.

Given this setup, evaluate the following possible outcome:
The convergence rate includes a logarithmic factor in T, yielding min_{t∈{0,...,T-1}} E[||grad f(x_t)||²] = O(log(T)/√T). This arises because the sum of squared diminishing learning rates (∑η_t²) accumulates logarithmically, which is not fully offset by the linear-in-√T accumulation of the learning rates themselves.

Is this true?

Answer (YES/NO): YES